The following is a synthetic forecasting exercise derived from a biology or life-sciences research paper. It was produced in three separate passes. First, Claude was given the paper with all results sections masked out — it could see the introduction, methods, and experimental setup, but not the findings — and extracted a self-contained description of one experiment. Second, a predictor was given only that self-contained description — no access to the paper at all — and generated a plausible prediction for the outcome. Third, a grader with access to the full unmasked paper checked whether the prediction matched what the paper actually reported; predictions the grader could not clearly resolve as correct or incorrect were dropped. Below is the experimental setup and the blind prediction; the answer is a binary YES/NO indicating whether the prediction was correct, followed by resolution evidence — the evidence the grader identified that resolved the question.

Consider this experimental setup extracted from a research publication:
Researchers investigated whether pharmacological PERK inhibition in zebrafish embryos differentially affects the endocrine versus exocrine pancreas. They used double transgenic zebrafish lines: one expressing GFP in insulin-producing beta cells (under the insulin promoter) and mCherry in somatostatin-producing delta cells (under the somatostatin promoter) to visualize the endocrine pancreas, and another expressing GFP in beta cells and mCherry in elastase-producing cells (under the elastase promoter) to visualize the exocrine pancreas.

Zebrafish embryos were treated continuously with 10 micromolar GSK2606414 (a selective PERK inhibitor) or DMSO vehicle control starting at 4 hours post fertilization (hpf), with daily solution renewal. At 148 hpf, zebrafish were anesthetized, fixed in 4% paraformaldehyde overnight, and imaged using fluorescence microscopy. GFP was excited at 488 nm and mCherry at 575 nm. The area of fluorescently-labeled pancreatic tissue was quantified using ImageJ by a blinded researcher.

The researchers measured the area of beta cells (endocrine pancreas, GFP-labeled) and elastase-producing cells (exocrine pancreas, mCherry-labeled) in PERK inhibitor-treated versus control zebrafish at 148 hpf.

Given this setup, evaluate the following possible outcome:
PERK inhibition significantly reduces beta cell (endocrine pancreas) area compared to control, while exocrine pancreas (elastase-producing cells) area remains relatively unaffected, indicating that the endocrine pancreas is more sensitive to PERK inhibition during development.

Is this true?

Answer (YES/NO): NO